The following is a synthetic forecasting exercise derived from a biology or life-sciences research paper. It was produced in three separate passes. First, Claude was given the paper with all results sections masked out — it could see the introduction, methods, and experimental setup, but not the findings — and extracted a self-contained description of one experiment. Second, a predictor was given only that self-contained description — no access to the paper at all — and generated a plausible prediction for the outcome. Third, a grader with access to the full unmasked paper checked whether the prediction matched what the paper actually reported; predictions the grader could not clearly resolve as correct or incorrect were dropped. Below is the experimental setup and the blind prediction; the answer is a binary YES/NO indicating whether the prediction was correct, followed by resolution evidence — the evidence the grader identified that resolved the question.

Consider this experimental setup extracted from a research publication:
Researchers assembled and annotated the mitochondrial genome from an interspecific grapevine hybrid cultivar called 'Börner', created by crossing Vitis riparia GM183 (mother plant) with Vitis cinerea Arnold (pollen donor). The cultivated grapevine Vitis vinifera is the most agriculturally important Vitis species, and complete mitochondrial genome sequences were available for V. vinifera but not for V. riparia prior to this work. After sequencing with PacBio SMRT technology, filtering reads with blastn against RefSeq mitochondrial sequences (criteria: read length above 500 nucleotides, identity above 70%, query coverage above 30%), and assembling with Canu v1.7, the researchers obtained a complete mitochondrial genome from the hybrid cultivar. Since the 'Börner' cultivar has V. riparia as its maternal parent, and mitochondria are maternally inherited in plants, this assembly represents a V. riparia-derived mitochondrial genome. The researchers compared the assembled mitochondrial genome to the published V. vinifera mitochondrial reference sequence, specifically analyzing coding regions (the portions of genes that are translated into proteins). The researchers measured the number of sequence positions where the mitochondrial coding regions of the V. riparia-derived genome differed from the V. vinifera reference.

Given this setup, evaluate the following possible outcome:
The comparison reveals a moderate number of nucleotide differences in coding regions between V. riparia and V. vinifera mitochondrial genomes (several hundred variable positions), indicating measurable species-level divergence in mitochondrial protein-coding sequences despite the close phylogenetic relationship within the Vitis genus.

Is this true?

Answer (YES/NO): NO